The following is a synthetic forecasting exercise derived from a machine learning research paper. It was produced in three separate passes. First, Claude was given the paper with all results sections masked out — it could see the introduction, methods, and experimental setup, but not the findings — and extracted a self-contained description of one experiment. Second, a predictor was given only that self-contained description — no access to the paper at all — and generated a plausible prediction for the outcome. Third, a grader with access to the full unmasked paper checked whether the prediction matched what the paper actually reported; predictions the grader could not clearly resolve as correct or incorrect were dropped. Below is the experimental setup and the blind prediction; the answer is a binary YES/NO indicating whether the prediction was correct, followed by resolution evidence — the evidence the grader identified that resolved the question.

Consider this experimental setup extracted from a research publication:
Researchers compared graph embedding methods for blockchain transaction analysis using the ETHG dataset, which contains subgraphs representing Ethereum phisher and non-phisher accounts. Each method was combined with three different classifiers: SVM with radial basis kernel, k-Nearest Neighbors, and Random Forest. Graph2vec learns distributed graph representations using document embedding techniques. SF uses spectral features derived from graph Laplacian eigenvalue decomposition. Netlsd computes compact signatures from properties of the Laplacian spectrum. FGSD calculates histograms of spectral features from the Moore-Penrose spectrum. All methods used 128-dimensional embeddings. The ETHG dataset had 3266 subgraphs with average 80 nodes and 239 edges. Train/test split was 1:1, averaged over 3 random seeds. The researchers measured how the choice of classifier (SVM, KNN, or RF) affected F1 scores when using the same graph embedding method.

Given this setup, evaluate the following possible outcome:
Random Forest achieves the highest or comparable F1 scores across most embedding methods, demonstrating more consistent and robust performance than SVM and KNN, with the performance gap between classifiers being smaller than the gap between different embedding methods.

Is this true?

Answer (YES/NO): NO